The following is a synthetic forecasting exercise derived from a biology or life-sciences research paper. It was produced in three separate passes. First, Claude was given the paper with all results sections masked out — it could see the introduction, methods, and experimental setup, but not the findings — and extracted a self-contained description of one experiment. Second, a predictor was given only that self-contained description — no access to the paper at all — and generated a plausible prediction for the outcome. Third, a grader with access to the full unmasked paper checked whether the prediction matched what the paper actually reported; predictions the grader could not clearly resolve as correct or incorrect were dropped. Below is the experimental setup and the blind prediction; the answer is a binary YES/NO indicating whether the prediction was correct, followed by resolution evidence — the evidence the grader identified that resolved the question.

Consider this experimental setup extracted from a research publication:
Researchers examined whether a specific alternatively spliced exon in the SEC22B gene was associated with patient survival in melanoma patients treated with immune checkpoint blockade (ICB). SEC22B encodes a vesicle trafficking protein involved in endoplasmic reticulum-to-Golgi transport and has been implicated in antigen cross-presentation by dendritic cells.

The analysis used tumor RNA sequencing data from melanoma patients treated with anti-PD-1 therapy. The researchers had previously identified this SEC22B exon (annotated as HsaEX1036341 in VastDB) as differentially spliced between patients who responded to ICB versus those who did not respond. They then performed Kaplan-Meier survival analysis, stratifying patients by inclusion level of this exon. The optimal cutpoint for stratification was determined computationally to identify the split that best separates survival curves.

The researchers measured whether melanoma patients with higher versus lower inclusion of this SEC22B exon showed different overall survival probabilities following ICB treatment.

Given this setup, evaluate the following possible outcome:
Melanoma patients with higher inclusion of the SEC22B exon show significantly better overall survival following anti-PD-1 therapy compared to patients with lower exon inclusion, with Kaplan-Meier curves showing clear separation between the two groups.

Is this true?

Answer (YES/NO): NO